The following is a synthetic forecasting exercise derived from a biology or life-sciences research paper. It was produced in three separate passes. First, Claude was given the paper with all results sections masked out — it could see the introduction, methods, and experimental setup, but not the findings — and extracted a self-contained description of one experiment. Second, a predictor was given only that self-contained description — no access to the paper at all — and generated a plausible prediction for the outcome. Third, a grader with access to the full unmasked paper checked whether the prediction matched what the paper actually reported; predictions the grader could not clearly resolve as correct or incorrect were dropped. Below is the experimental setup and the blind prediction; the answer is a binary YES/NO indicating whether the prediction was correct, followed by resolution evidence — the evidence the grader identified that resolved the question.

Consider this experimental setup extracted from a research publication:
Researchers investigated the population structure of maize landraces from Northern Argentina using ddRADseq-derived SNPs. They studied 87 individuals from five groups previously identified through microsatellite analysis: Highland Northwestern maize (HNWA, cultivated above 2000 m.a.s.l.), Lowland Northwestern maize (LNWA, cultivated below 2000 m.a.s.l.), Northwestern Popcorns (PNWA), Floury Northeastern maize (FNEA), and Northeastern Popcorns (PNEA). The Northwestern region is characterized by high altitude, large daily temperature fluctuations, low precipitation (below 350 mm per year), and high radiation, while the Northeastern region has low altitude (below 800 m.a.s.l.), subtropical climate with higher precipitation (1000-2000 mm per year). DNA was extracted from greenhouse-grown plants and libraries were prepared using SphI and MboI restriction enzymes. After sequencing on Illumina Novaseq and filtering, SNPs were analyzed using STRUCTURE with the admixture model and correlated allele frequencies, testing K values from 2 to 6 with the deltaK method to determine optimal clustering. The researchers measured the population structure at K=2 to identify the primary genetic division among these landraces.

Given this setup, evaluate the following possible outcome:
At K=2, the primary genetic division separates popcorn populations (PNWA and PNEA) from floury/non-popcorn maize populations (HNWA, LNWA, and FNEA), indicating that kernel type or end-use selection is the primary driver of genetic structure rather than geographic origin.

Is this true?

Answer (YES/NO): NO